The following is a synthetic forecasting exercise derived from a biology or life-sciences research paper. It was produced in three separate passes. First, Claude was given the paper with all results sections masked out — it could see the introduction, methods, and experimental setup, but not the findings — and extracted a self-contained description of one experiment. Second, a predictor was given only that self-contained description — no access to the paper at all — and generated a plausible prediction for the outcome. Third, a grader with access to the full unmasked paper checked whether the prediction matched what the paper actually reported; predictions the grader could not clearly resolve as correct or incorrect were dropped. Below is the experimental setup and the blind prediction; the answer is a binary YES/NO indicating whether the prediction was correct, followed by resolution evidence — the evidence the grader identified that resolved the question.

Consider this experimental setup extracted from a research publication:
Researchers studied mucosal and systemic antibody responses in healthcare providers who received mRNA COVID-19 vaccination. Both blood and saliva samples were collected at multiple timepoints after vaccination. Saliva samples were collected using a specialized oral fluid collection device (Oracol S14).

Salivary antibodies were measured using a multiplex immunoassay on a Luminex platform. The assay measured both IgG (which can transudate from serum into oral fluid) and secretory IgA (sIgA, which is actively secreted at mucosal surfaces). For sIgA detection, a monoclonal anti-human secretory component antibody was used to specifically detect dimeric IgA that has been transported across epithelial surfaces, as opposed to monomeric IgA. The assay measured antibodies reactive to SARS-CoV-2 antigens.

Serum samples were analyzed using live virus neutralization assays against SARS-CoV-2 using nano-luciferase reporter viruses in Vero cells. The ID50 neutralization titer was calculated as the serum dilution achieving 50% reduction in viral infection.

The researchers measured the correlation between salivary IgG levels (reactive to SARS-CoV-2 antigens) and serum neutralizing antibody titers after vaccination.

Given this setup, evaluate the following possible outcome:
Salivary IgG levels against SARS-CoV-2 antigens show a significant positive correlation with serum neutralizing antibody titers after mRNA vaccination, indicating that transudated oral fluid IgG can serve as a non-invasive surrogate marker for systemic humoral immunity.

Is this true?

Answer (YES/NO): YES